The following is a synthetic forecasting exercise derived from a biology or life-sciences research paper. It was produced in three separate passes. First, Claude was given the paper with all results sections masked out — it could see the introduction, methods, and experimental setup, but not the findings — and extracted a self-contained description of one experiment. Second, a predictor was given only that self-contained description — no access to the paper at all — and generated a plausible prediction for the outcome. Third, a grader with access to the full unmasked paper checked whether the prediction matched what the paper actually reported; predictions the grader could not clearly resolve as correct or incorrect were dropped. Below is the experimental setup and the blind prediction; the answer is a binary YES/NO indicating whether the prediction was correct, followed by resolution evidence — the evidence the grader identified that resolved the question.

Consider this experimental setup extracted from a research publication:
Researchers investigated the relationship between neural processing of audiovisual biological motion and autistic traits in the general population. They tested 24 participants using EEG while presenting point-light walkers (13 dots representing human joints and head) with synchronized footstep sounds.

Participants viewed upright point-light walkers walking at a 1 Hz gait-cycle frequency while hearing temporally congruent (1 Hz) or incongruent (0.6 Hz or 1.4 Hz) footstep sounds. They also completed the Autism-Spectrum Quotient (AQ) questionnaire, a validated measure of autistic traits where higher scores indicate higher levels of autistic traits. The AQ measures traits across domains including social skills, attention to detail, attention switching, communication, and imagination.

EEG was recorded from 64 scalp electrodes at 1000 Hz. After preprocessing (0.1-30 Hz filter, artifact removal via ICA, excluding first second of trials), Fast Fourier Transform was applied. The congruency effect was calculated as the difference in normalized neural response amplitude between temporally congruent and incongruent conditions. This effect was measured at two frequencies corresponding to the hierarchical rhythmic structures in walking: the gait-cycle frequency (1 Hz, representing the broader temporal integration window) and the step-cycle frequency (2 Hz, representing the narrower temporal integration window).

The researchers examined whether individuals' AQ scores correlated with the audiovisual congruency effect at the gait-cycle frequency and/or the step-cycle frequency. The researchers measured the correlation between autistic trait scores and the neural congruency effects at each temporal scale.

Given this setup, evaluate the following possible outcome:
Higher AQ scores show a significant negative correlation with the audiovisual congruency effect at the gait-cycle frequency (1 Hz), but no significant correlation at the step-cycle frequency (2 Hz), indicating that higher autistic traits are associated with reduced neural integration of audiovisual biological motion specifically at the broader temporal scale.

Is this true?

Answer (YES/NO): YES